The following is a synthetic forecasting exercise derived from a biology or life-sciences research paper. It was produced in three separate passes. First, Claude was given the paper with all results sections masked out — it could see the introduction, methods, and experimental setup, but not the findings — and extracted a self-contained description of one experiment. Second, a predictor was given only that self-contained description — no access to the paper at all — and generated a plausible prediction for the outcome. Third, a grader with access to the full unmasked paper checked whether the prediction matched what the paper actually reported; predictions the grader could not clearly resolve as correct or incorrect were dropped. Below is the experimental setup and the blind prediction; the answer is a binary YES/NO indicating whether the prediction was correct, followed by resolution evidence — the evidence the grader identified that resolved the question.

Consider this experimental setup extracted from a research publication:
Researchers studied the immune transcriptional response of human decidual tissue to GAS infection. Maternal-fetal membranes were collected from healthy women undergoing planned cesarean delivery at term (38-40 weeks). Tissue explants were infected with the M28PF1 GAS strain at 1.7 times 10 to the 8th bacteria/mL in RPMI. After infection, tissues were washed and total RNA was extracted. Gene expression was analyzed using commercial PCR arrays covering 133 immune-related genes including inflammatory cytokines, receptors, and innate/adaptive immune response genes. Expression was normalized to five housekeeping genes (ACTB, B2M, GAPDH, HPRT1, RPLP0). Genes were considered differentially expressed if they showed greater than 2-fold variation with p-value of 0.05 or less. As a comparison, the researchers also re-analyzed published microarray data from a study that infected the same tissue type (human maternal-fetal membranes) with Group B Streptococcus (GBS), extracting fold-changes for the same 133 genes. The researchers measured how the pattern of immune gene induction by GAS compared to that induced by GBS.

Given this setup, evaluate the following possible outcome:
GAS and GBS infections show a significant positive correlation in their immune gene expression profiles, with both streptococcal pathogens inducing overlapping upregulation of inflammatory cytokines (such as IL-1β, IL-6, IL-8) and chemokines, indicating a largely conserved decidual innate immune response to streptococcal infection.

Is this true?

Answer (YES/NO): NO